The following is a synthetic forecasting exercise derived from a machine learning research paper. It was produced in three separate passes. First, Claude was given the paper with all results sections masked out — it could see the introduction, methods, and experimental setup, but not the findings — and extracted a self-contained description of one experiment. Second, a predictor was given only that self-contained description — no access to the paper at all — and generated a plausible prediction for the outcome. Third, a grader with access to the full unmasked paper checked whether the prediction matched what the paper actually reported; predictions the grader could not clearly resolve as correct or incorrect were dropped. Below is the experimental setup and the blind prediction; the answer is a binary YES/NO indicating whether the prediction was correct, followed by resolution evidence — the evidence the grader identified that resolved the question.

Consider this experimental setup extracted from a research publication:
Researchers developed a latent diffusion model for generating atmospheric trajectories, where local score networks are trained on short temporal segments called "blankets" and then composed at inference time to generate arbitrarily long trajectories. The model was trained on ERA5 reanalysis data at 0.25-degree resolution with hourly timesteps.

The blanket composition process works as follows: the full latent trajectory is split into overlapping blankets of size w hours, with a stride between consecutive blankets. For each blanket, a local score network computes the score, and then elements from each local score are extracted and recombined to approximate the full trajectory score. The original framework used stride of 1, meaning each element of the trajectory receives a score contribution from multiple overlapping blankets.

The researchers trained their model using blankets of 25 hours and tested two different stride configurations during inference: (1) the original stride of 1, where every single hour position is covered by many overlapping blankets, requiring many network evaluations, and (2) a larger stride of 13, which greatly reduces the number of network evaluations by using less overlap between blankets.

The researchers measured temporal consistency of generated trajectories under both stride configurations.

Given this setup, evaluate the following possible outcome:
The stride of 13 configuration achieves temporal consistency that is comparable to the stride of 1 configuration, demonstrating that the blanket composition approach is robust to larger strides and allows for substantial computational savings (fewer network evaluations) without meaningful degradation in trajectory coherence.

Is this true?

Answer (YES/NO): YES